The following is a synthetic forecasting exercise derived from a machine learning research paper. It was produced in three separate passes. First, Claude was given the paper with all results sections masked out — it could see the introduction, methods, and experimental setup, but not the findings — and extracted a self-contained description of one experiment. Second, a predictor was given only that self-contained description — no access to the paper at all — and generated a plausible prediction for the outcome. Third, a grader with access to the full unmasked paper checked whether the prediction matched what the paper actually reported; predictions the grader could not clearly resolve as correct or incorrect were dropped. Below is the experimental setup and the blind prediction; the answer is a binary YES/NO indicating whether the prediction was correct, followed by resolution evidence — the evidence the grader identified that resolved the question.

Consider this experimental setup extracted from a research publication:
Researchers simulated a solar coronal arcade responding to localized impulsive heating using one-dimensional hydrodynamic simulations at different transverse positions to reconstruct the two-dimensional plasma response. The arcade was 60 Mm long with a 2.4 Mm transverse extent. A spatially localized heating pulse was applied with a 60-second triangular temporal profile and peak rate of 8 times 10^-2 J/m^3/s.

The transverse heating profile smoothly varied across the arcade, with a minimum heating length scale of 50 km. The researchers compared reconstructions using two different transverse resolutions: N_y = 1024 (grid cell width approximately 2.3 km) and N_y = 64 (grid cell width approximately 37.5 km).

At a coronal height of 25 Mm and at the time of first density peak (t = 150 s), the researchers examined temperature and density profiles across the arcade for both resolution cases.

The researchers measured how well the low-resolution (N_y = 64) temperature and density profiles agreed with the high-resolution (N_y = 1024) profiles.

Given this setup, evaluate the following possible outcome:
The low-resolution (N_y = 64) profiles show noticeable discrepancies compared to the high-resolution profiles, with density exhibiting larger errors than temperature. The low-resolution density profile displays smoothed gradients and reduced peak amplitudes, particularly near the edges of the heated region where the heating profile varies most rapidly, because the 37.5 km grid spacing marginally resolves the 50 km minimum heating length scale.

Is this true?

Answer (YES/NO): NO